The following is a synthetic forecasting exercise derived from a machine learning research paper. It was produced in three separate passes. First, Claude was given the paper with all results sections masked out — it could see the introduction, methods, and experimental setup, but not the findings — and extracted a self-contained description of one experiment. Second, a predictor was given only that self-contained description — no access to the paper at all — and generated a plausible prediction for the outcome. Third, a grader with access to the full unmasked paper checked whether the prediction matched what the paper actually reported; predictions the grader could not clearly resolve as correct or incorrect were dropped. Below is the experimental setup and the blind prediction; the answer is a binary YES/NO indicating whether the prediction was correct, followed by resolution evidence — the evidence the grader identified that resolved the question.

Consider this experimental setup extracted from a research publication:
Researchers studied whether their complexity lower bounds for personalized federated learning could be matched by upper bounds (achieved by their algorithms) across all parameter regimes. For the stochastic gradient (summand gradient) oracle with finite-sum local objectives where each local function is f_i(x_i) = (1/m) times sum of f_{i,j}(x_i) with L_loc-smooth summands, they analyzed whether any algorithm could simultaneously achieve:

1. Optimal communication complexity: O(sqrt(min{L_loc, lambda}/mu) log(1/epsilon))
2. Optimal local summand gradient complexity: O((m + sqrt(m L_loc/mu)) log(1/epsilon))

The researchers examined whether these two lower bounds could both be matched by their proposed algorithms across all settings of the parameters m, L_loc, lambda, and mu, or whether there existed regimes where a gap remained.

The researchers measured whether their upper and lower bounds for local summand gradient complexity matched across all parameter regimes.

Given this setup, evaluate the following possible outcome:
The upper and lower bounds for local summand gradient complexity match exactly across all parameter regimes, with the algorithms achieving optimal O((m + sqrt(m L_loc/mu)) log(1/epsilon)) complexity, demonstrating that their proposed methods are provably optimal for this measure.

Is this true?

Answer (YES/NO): NO